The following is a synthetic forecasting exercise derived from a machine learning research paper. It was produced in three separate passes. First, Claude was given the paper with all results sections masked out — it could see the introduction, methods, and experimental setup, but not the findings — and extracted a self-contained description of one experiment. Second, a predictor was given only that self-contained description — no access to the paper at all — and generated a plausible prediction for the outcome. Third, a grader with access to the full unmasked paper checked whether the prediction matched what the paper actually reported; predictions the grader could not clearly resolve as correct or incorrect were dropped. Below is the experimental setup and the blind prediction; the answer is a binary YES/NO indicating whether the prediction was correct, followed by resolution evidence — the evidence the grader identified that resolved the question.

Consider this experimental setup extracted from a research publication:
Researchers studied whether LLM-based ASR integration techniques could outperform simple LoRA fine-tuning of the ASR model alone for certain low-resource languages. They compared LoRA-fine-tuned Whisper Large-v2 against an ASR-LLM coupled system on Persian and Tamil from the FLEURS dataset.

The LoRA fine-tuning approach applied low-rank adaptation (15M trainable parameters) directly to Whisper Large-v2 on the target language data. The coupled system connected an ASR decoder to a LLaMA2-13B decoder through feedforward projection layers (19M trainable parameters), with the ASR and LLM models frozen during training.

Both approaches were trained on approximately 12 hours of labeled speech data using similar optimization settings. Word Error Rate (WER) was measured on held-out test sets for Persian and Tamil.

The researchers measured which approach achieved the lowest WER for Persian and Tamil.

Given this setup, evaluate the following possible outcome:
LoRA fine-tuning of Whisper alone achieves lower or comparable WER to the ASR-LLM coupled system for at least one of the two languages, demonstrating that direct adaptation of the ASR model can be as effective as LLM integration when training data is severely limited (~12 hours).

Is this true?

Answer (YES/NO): YES